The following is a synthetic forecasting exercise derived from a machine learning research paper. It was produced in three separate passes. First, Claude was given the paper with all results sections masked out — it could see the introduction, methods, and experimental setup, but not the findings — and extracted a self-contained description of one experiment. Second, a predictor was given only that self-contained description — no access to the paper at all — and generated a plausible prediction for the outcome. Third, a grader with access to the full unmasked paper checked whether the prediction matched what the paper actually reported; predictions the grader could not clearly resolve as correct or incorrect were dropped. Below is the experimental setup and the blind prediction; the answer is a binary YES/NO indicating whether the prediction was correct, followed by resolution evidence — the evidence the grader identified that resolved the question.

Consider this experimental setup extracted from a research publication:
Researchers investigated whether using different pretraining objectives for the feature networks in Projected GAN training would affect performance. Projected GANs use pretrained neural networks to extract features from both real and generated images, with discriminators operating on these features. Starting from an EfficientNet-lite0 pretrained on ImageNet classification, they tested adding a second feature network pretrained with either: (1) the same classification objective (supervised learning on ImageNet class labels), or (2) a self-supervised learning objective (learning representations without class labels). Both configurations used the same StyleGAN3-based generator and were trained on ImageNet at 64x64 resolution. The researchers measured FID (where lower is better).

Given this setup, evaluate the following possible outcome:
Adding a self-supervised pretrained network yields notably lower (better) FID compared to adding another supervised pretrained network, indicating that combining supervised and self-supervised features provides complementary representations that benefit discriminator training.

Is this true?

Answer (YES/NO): NO